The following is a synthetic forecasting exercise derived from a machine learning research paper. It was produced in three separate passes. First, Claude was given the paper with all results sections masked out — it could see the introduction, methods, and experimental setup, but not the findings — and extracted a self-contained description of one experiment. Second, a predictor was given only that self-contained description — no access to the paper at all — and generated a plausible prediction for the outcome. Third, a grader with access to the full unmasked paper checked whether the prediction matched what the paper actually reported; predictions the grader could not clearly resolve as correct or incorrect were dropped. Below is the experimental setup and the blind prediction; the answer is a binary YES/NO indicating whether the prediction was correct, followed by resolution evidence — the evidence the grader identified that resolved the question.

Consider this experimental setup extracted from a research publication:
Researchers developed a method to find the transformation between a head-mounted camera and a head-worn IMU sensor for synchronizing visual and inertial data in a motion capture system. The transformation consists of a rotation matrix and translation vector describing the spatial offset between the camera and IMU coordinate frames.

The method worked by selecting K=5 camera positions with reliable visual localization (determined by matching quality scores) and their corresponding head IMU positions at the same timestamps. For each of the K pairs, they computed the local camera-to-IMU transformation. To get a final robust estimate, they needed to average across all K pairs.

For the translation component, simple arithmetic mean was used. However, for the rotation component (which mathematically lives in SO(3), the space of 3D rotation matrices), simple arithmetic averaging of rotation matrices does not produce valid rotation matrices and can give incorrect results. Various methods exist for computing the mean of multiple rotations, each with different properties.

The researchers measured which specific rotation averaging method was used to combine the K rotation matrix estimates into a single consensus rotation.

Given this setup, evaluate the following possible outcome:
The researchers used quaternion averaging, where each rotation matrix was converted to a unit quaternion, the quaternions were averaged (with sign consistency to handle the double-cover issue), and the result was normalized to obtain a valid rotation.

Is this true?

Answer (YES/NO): NO